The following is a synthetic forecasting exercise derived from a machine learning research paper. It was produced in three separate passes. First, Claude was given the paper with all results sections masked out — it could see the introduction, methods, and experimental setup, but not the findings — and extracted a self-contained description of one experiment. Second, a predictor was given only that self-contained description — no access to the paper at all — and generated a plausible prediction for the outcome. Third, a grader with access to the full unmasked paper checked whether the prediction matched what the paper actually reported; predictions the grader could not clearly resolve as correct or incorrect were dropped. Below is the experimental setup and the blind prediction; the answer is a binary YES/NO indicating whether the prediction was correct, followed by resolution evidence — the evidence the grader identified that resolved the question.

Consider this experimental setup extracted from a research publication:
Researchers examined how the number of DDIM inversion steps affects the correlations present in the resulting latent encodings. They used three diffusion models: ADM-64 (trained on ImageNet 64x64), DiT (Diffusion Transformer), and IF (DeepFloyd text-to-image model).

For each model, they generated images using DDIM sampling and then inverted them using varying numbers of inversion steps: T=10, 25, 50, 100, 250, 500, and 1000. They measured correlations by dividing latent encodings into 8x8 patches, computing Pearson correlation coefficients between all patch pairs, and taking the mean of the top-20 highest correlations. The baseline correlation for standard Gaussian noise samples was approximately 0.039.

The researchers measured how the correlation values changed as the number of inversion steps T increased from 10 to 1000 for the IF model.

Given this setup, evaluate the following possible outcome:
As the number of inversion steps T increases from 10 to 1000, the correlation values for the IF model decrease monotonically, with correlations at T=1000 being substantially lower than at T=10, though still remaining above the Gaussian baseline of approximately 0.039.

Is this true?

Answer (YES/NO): YES